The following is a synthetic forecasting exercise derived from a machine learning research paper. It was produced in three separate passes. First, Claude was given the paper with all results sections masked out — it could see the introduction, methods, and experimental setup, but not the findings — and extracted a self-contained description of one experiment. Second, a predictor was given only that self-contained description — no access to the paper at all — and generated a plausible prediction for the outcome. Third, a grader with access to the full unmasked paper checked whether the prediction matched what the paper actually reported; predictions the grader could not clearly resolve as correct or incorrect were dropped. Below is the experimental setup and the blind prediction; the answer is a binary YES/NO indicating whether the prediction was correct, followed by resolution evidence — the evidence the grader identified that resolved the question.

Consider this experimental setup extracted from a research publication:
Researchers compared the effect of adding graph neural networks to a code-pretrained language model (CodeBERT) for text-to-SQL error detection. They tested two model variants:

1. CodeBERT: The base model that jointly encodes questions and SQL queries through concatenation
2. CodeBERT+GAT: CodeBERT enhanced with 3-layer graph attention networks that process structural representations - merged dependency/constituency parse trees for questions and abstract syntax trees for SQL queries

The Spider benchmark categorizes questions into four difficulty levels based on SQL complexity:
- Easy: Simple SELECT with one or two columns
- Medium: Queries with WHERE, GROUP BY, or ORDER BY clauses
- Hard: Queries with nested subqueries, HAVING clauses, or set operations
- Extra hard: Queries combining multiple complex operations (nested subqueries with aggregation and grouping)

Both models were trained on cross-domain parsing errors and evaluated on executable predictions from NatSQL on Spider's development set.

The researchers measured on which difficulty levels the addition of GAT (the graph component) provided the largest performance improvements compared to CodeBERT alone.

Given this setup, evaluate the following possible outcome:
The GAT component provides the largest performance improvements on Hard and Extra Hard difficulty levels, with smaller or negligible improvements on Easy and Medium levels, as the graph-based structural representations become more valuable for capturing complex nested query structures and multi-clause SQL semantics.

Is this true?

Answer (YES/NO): YES